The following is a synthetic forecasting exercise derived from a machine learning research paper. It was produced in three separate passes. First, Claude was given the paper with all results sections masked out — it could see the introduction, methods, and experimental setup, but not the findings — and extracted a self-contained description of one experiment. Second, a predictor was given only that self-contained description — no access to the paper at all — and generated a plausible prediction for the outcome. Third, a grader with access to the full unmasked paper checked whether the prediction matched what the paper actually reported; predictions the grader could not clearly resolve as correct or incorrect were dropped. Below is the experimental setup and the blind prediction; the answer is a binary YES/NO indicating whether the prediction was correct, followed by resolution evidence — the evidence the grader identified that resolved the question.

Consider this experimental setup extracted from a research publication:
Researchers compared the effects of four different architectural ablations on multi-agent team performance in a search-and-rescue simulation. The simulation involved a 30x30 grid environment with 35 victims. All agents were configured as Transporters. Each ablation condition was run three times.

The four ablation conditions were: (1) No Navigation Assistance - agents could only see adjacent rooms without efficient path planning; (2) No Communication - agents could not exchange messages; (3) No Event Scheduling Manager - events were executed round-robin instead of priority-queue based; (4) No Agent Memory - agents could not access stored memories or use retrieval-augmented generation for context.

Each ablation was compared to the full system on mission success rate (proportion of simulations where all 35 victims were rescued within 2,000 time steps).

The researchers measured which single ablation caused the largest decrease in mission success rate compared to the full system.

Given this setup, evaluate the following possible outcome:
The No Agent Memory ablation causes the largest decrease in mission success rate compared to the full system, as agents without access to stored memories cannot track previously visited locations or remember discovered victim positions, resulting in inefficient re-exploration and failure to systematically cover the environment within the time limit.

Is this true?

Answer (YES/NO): NO